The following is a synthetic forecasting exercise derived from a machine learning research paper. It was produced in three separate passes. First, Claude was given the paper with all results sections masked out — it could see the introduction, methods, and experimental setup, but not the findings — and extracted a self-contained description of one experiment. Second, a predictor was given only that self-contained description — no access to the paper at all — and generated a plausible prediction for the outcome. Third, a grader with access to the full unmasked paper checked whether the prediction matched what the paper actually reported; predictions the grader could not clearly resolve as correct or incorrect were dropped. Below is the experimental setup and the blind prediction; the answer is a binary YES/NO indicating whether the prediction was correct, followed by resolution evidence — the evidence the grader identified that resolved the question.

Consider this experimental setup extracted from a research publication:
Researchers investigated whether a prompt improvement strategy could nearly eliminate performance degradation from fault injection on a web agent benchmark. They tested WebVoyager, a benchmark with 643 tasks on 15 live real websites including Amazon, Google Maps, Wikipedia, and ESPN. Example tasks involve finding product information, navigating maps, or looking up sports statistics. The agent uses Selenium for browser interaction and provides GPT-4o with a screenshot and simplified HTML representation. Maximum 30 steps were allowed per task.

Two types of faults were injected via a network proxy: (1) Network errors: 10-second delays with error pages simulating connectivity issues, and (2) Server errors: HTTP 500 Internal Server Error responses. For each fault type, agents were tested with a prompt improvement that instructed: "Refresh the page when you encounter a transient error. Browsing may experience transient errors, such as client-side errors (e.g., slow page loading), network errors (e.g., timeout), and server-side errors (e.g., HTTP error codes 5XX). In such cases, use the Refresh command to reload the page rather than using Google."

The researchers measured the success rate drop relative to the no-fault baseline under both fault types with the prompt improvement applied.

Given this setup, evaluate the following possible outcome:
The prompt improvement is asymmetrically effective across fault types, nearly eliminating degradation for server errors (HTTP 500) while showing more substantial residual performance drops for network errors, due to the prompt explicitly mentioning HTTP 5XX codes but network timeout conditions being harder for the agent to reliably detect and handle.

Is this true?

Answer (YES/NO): NO